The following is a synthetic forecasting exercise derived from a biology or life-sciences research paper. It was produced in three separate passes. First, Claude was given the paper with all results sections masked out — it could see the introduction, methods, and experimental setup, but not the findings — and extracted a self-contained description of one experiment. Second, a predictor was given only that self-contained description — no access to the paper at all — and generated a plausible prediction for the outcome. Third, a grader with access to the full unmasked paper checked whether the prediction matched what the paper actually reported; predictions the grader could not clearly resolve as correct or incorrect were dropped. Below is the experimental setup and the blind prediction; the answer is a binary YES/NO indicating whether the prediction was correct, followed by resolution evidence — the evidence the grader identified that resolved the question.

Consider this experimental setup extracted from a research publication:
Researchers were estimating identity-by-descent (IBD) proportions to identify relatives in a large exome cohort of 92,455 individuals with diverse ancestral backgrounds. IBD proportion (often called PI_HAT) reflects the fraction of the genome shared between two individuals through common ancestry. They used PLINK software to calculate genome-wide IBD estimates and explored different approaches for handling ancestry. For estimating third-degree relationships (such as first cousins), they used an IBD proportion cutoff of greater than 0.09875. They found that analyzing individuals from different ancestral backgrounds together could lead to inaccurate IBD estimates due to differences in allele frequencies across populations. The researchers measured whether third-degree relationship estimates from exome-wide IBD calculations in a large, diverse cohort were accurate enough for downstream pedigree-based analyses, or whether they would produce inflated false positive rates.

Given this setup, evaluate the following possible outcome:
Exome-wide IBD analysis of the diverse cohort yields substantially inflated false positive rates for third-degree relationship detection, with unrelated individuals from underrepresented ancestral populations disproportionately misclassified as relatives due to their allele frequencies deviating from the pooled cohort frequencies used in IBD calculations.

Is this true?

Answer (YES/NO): NO